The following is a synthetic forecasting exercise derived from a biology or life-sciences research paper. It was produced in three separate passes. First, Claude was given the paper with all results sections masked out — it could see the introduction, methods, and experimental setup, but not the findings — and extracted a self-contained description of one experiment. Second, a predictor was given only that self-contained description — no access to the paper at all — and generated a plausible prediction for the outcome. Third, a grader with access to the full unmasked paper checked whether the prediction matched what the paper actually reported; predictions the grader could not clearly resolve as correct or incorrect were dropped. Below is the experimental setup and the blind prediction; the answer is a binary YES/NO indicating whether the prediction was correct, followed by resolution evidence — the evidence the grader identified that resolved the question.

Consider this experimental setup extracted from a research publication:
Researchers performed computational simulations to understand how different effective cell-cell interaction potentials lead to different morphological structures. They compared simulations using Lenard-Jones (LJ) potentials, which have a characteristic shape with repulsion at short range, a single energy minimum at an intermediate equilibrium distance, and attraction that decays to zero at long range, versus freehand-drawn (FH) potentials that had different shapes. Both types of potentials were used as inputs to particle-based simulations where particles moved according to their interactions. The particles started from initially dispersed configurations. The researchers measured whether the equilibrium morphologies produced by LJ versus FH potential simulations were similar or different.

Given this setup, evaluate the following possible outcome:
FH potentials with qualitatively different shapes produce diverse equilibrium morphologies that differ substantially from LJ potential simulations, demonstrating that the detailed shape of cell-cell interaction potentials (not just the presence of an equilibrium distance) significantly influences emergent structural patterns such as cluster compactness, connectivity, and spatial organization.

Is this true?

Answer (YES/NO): YES